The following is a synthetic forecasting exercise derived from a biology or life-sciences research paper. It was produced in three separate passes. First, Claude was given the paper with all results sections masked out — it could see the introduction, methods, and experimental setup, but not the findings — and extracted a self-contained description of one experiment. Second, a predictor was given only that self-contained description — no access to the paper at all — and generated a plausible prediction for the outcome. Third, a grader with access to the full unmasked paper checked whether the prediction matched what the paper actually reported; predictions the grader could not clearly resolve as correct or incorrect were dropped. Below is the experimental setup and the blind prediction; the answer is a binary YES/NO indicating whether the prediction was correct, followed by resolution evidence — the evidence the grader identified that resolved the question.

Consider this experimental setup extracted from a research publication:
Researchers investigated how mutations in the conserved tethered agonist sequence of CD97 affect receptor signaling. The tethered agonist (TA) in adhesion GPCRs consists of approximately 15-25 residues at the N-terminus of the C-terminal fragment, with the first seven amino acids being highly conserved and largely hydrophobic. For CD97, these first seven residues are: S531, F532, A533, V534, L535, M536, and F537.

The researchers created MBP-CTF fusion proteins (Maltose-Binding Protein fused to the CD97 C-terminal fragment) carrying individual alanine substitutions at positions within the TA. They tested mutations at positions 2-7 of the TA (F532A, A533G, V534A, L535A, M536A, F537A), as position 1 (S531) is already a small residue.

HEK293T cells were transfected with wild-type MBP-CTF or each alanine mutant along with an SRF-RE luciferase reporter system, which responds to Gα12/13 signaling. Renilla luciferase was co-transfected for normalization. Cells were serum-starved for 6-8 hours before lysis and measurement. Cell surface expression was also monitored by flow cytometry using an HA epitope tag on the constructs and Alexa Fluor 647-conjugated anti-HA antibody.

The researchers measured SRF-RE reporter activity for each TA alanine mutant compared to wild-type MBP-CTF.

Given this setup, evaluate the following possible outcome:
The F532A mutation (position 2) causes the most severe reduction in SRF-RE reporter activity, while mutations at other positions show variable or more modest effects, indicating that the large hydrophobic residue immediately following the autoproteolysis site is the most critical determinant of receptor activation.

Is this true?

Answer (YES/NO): NO